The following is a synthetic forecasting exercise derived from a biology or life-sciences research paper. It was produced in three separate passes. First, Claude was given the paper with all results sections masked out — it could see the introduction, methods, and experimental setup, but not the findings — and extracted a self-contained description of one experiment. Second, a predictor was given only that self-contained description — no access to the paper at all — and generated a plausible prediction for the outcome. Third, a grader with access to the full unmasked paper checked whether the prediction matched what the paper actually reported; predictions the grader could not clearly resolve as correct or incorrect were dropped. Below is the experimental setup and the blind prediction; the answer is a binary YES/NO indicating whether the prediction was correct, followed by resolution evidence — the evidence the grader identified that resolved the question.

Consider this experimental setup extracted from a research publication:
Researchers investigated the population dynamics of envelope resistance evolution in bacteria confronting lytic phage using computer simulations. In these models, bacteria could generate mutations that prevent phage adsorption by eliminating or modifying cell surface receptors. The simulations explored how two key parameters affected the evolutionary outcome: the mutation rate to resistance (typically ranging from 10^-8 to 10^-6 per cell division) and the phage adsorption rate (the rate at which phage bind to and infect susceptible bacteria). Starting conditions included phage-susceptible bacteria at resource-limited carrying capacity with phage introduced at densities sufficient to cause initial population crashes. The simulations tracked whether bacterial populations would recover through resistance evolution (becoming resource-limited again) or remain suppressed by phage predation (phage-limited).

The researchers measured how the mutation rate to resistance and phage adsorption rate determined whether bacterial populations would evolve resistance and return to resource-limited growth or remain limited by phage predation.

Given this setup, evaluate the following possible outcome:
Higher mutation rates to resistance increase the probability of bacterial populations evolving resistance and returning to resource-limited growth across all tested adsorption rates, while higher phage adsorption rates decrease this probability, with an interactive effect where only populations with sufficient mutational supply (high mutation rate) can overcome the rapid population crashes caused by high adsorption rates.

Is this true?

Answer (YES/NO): NO